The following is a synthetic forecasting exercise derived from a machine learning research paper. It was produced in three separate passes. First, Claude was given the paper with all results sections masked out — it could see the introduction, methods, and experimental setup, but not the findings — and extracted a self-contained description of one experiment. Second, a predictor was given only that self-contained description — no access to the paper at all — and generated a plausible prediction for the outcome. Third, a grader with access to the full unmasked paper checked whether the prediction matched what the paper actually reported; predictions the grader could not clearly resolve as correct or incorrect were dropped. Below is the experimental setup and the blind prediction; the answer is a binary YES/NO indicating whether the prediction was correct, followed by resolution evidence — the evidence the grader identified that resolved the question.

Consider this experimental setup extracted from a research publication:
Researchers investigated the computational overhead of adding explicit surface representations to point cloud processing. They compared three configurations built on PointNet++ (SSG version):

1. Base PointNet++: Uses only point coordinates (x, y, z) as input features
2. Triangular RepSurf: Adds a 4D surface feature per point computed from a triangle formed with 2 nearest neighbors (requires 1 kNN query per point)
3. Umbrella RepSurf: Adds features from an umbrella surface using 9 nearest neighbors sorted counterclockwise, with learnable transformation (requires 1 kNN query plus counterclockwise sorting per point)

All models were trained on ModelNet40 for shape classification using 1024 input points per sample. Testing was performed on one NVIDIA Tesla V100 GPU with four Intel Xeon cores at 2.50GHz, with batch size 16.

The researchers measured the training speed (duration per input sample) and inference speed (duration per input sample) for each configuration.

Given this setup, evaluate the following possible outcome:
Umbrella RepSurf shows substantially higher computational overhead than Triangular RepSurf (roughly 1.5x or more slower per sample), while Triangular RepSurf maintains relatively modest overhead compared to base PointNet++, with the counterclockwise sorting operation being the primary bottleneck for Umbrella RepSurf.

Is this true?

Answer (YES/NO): NO